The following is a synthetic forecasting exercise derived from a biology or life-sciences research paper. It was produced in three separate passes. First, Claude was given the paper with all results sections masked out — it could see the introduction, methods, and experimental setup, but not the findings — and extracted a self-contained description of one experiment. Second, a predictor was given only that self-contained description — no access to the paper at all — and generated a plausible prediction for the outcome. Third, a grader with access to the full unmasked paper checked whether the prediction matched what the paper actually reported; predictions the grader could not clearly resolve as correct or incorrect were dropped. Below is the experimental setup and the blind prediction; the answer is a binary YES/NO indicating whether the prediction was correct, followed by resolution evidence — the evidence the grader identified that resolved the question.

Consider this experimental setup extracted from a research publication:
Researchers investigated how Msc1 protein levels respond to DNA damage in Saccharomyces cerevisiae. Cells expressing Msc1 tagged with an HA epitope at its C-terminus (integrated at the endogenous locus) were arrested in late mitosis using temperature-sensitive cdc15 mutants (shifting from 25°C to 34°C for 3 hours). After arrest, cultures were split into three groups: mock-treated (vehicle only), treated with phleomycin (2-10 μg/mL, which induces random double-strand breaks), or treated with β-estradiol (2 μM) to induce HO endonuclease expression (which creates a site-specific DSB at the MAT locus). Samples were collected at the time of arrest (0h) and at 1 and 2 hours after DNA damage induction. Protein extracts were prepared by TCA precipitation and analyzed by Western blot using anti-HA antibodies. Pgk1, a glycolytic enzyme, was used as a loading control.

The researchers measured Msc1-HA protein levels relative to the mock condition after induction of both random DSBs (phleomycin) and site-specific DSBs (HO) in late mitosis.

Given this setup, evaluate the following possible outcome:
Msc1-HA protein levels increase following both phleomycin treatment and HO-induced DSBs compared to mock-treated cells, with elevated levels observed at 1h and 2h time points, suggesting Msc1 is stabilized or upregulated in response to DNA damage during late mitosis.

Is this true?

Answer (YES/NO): YES